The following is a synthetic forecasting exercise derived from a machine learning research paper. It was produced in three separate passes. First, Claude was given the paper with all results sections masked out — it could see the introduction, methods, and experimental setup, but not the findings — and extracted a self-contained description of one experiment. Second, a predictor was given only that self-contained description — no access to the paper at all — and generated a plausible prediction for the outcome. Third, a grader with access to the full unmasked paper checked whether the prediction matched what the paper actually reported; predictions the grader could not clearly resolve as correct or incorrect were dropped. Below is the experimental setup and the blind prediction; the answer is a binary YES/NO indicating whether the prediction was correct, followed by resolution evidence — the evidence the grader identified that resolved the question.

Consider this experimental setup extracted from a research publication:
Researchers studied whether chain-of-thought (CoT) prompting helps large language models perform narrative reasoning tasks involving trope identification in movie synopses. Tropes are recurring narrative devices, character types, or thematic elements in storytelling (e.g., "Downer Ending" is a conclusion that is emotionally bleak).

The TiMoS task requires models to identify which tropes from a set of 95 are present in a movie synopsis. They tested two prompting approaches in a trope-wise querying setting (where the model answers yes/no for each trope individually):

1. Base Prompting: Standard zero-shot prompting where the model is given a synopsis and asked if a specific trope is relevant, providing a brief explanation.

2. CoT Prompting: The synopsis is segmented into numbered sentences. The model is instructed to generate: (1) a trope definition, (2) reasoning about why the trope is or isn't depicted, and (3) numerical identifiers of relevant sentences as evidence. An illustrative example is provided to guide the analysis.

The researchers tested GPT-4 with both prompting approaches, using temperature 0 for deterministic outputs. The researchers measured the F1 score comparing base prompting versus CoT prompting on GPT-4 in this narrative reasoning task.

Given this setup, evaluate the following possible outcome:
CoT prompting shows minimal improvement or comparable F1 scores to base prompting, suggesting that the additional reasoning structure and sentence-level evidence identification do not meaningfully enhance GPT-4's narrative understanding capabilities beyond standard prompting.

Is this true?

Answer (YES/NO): NO